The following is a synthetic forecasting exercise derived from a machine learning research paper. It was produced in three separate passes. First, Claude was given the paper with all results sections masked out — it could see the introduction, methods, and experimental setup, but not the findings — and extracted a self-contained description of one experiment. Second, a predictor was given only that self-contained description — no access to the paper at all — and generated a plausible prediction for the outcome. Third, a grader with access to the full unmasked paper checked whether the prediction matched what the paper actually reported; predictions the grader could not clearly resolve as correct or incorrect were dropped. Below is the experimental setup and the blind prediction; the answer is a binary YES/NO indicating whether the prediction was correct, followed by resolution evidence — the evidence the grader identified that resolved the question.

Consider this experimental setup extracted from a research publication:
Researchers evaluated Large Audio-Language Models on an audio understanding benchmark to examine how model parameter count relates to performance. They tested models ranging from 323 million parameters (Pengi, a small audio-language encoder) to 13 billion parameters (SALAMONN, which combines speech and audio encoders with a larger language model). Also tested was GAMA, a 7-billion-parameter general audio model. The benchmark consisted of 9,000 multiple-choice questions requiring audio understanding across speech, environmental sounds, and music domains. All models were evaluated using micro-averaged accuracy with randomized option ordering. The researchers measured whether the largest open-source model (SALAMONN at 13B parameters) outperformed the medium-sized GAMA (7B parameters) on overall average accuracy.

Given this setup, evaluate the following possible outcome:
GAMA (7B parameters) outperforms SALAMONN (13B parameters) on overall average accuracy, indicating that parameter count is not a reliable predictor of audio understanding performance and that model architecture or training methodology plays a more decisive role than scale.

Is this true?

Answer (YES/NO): NO